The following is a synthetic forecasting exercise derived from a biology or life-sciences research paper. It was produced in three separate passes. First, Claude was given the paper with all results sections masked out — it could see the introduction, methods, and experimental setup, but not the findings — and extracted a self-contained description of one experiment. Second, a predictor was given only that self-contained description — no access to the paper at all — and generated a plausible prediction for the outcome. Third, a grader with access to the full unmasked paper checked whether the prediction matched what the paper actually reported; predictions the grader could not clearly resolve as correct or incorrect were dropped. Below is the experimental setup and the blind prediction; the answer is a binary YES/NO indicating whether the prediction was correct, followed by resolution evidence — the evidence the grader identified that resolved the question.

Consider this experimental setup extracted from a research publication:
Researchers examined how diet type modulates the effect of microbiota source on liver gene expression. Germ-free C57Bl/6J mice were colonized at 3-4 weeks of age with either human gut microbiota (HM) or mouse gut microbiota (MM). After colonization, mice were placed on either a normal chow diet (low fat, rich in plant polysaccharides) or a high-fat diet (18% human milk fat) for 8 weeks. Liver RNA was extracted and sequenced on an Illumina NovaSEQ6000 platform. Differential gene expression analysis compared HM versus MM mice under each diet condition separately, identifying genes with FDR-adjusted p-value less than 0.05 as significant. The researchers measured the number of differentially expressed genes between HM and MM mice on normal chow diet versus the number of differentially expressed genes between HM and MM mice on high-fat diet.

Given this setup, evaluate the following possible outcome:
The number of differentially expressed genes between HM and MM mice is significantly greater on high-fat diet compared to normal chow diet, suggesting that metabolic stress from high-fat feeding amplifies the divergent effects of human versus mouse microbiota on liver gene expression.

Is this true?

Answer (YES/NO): NO